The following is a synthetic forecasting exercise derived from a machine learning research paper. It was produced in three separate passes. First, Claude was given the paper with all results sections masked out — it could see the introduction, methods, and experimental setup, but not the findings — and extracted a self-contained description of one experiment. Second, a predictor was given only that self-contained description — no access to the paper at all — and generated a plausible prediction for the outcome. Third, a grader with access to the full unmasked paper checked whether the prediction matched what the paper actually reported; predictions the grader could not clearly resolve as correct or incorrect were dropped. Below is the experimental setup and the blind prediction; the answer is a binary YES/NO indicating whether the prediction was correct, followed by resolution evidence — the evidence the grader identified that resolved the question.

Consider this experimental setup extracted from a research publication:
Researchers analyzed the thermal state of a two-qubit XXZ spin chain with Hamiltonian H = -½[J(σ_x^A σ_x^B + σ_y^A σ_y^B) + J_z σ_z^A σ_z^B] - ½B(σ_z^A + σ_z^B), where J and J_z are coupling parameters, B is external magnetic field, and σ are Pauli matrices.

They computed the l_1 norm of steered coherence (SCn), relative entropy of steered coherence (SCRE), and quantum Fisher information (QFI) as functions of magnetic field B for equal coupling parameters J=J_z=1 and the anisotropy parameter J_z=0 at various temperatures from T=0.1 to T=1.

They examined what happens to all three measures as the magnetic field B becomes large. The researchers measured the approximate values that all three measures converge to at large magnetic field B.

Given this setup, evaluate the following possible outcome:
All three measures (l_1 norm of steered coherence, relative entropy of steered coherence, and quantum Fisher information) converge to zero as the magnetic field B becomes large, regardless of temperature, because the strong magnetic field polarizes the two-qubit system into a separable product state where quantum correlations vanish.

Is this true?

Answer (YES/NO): NO